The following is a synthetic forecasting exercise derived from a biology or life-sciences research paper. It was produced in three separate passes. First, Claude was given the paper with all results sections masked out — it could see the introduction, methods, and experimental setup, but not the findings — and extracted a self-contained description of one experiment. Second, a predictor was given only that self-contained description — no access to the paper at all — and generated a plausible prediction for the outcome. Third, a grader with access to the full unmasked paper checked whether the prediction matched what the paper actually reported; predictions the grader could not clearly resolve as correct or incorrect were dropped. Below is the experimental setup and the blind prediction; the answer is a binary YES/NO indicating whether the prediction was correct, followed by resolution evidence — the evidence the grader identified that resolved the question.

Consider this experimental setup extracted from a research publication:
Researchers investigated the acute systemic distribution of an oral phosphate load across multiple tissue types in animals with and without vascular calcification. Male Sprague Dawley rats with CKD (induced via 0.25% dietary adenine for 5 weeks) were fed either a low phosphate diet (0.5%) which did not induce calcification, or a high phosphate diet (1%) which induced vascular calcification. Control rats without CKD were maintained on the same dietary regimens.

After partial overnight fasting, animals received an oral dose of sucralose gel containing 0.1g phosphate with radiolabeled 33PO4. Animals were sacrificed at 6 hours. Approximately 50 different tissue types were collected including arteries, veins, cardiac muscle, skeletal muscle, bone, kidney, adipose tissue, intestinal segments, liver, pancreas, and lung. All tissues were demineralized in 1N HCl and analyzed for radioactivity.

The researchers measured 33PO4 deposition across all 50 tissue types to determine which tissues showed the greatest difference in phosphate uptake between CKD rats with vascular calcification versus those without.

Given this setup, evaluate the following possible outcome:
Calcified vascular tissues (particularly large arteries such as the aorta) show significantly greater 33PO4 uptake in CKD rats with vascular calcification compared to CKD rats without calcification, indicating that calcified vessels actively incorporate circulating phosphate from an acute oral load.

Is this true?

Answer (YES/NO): YES